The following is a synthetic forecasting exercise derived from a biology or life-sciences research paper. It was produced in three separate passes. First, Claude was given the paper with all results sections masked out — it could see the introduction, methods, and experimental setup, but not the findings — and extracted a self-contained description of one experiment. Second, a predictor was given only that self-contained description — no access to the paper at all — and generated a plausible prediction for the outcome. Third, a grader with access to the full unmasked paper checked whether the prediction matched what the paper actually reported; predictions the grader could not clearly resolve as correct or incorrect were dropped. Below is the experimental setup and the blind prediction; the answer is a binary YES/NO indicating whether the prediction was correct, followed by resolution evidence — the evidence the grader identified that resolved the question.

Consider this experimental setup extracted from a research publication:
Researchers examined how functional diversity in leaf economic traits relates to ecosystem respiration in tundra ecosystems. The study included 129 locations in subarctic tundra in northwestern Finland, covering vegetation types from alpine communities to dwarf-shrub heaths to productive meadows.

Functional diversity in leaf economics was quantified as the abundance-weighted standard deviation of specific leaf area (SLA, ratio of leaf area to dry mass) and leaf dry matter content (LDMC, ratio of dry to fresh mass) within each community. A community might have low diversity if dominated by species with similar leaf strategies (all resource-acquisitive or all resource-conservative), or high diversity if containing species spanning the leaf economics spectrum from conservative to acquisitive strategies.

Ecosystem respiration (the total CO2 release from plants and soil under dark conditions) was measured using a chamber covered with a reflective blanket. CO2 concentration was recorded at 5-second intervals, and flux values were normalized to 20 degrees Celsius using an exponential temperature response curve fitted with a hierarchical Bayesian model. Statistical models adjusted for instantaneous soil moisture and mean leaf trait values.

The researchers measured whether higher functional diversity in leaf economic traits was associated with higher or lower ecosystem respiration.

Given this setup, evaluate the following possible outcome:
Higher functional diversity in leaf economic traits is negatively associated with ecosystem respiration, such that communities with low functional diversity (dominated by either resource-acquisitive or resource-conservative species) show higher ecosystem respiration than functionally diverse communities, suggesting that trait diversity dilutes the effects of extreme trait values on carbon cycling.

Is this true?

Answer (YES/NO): NO